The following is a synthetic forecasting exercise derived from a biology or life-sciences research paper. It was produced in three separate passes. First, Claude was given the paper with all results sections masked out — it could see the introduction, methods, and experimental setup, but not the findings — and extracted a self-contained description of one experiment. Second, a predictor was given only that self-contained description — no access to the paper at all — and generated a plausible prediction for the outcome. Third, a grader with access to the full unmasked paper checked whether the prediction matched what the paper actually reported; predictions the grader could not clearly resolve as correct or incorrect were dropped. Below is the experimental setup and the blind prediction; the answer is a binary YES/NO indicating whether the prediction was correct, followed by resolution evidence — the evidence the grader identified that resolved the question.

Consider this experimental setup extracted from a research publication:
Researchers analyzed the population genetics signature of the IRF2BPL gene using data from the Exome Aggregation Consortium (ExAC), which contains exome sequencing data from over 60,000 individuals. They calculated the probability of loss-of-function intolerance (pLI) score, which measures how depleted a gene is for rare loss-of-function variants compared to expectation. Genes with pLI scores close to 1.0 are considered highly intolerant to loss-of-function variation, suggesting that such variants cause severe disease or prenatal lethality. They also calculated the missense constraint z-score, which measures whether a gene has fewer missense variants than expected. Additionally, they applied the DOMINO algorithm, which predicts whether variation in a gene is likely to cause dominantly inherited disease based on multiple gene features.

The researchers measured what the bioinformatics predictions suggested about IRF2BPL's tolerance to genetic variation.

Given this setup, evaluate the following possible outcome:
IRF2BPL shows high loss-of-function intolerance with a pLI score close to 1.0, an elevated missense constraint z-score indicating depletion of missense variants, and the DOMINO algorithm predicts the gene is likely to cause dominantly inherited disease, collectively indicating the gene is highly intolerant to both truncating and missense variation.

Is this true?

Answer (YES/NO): YES